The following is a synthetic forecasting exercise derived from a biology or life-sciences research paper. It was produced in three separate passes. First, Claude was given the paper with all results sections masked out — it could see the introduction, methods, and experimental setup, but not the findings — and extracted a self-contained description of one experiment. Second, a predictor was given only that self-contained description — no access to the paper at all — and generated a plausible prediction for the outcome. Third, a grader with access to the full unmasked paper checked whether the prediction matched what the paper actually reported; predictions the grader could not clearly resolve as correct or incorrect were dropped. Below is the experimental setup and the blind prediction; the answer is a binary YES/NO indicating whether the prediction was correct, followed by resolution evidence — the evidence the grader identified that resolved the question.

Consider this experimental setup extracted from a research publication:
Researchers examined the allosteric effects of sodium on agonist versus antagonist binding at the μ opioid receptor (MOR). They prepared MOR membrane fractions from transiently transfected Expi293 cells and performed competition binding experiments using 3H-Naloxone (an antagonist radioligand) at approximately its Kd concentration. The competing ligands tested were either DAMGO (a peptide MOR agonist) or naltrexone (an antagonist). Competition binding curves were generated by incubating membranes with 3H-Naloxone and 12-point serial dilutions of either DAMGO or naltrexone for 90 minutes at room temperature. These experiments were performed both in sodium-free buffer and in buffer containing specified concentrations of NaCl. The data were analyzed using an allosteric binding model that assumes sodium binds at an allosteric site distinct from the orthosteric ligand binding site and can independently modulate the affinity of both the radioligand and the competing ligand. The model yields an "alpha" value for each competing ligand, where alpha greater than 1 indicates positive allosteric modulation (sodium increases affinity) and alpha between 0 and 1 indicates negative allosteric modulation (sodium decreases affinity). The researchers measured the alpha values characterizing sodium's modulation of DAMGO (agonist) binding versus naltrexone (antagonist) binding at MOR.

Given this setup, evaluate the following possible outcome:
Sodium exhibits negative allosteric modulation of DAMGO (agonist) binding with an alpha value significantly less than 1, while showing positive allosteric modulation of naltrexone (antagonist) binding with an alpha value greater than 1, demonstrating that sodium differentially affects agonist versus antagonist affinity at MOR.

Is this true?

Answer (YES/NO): YES